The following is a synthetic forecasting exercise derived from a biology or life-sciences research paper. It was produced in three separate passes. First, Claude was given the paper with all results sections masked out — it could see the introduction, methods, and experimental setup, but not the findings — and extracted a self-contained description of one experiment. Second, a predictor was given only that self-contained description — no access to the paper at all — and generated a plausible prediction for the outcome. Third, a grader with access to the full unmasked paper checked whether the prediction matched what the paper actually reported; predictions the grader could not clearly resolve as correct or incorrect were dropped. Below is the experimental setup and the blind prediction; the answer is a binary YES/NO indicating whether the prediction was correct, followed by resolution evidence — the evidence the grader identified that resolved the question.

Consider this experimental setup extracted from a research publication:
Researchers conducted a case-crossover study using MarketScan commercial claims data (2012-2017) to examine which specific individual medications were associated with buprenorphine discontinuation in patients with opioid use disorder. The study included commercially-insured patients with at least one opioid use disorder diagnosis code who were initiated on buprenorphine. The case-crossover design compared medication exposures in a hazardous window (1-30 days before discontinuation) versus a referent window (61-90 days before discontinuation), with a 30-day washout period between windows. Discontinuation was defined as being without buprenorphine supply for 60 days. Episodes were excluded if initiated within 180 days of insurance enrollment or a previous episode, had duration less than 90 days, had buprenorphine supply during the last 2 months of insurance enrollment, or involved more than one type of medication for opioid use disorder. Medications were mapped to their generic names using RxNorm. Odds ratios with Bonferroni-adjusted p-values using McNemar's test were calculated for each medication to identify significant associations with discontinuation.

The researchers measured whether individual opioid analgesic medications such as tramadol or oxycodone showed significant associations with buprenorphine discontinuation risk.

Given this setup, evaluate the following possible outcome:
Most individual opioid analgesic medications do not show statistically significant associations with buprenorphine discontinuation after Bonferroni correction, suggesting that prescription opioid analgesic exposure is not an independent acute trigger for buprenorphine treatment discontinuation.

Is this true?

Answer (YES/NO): NO